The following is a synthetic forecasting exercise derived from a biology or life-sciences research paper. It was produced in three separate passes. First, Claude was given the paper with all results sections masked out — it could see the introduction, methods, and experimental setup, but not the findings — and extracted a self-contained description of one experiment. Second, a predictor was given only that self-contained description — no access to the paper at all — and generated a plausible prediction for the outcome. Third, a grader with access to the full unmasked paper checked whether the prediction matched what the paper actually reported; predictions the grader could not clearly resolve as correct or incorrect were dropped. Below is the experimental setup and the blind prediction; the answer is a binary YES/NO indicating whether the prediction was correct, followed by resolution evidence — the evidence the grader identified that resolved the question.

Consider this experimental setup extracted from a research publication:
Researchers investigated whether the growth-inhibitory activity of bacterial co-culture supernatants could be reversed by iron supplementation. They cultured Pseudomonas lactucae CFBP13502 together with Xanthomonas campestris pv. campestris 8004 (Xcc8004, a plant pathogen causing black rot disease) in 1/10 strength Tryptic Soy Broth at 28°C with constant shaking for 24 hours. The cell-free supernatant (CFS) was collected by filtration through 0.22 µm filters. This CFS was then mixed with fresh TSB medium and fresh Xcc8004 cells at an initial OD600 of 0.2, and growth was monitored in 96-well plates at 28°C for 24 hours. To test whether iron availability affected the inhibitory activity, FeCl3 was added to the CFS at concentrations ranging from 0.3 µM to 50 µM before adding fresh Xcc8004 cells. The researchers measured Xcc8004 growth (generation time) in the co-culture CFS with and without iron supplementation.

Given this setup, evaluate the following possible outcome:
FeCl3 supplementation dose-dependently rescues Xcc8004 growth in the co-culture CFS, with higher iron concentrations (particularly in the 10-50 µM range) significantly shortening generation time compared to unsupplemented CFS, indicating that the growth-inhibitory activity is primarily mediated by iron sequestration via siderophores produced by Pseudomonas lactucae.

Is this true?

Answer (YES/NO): YES